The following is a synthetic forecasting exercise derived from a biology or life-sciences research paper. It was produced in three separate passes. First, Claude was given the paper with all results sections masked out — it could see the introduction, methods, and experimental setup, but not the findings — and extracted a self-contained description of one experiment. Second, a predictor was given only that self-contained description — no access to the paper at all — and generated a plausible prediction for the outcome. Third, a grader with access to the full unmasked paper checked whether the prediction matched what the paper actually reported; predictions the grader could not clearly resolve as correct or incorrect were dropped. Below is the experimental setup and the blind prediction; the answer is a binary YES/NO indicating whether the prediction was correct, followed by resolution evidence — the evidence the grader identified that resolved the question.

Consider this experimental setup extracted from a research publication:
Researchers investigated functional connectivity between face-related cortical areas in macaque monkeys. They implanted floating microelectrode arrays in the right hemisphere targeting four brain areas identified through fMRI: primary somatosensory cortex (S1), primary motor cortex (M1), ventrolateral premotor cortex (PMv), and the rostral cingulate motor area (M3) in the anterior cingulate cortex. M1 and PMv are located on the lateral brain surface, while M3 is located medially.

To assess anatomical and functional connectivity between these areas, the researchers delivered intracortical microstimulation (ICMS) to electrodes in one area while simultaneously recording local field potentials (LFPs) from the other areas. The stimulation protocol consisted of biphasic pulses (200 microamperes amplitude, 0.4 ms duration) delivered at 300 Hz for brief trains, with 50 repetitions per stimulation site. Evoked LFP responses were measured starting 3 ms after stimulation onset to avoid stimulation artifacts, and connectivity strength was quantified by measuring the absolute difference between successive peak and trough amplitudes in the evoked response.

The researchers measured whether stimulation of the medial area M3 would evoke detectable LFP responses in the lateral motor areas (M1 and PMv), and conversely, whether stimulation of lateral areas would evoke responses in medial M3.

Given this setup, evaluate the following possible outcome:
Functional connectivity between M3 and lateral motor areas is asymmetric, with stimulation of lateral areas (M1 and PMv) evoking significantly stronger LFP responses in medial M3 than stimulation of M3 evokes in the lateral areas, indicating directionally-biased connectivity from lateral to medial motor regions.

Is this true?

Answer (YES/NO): NO